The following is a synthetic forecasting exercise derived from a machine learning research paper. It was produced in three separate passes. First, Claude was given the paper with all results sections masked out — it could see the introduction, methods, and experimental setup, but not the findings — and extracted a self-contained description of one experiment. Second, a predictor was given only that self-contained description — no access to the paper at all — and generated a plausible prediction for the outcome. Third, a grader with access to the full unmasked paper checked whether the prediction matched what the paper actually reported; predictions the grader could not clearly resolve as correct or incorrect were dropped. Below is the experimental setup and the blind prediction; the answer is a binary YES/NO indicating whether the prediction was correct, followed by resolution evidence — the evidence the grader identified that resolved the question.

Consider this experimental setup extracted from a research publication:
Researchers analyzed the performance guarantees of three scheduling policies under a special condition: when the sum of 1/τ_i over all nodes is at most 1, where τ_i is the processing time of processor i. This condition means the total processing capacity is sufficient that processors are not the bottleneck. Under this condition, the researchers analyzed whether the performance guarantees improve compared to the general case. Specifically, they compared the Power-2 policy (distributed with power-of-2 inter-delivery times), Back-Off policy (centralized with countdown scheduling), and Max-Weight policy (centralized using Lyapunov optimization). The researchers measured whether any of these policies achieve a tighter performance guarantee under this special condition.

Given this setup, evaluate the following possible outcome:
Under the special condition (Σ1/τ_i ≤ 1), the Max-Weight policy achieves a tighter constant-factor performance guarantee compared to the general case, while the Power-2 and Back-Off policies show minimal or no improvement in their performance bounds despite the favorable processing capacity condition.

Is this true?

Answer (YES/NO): NO